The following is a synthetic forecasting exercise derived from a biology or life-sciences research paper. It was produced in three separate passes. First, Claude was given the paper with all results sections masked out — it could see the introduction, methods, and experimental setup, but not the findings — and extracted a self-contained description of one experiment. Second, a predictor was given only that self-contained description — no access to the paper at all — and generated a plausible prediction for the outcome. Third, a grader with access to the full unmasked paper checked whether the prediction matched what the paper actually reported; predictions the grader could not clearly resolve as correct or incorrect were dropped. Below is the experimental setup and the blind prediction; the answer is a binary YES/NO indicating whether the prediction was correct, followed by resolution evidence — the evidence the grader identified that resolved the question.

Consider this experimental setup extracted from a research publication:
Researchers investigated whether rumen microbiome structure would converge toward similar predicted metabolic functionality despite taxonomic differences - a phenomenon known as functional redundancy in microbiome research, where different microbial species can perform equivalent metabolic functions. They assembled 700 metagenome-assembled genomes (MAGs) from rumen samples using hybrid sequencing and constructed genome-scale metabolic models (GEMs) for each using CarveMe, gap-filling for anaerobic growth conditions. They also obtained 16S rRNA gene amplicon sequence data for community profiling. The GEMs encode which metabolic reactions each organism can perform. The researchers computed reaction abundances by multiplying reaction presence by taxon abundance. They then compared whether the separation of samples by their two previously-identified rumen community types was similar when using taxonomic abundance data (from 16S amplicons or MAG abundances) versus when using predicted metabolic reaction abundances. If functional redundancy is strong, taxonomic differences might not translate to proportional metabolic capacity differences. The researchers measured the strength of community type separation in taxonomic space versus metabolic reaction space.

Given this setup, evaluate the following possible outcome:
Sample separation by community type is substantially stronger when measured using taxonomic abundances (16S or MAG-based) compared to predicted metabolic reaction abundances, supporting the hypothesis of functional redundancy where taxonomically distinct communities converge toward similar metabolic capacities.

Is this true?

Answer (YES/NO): YES